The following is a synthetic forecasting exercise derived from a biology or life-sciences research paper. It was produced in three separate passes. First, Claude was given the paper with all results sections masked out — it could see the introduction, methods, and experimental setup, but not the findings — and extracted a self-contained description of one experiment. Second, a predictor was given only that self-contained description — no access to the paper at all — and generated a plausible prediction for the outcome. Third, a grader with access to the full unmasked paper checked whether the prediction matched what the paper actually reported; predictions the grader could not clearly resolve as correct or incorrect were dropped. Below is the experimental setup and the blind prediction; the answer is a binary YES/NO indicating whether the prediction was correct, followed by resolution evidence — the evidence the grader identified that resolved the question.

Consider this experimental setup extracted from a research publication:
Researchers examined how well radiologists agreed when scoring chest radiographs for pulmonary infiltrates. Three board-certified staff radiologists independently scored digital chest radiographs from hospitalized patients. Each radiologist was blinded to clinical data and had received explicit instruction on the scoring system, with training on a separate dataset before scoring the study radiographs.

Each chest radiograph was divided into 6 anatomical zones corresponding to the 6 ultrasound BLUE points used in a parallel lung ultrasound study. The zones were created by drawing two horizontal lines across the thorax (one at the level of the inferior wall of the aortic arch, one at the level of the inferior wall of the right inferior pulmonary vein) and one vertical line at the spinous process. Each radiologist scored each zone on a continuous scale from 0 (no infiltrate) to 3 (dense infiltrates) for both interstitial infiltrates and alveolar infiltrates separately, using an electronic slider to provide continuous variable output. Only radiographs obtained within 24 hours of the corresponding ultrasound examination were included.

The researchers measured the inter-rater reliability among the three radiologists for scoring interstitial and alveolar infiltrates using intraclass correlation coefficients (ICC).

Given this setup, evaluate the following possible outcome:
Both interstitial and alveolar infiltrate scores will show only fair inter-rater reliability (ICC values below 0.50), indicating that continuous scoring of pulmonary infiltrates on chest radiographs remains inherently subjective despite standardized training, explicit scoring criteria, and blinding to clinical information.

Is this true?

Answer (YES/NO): NO